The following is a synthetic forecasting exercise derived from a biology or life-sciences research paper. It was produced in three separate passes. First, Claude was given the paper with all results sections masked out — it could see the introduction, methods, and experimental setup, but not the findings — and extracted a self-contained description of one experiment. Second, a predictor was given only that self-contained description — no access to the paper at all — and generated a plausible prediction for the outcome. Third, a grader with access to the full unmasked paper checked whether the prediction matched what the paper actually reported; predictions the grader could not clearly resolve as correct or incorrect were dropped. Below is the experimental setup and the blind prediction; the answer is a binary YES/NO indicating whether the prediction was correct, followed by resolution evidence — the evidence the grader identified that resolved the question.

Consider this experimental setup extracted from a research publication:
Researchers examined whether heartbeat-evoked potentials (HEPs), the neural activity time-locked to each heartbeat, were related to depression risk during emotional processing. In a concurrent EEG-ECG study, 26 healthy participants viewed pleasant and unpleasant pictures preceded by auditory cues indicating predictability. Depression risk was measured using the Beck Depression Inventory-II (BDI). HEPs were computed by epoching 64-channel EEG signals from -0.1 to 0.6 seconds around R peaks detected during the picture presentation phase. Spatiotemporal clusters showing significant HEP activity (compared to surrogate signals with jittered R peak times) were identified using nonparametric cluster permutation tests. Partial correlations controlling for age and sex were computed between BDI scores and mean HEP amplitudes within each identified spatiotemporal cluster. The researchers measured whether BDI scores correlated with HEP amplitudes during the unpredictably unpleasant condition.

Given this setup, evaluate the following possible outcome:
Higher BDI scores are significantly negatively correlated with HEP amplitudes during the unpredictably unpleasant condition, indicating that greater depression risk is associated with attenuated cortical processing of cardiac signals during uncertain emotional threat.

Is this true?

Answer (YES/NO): YES